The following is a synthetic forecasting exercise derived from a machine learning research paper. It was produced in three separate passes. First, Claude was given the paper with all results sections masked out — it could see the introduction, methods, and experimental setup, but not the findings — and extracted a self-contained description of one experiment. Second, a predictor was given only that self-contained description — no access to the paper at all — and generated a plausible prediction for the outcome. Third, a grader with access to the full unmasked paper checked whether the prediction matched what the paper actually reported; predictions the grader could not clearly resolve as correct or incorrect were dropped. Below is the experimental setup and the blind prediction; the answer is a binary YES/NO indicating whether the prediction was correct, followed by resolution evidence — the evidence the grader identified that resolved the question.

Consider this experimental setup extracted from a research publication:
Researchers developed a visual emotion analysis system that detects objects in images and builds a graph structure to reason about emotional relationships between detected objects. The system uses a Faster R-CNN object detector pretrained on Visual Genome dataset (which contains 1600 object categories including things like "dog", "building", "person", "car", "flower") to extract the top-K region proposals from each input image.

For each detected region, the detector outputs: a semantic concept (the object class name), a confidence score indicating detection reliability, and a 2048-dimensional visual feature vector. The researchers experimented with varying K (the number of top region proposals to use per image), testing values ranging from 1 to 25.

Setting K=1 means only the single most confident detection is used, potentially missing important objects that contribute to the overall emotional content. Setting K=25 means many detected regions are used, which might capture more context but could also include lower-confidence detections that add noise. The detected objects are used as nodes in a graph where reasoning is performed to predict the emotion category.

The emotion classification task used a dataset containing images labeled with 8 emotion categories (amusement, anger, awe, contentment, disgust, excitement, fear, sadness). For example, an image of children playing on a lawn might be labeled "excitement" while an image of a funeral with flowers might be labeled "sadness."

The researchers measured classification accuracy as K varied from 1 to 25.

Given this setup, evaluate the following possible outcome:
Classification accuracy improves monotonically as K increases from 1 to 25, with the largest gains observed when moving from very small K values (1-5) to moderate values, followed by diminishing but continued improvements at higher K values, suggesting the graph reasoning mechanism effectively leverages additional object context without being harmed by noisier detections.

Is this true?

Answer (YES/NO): NO